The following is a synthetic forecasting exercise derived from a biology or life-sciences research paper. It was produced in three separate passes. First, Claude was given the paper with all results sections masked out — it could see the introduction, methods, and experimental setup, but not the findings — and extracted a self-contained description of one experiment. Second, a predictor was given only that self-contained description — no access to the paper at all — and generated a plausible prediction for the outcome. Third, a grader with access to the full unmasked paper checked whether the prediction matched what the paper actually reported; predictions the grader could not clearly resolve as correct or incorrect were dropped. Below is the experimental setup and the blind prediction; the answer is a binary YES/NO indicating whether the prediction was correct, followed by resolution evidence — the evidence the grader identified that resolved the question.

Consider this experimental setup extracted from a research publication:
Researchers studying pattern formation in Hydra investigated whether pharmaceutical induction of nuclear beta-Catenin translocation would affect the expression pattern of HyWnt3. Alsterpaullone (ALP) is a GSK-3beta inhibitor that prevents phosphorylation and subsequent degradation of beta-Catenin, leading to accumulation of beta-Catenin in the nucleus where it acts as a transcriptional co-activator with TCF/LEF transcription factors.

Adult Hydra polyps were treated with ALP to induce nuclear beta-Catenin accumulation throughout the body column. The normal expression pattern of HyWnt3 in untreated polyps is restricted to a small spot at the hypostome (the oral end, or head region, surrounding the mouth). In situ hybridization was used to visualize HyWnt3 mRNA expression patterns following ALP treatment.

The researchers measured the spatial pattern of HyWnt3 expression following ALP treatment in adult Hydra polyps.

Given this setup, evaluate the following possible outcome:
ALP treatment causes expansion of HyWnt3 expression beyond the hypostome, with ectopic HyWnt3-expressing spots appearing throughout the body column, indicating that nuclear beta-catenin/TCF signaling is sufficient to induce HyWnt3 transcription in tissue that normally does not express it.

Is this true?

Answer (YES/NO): YES